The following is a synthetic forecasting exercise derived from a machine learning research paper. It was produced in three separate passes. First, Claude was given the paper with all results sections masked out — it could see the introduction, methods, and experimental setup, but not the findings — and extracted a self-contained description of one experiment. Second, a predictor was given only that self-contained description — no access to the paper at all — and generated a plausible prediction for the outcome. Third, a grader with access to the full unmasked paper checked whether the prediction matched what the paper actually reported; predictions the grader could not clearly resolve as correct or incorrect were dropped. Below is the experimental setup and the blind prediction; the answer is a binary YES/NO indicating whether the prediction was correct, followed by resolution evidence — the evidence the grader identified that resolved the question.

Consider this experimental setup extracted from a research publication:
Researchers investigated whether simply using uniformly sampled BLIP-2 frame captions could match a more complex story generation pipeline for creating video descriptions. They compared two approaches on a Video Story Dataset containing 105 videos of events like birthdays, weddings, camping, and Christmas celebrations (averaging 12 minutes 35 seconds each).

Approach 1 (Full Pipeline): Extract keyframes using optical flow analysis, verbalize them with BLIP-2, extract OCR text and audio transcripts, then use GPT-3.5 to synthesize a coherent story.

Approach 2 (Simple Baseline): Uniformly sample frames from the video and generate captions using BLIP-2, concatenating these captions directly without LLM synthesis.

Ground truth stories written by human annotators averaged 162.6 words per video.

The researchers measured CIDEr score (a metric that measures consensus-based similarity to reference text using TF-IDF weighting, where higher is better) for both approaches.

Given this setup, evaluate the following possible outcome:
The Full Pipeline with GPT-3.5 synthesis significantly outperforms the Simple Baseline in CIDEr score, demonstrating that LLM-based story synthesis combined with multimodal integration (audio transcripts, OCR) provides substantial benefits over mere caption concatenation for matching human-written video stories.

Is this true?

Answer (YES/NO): NO